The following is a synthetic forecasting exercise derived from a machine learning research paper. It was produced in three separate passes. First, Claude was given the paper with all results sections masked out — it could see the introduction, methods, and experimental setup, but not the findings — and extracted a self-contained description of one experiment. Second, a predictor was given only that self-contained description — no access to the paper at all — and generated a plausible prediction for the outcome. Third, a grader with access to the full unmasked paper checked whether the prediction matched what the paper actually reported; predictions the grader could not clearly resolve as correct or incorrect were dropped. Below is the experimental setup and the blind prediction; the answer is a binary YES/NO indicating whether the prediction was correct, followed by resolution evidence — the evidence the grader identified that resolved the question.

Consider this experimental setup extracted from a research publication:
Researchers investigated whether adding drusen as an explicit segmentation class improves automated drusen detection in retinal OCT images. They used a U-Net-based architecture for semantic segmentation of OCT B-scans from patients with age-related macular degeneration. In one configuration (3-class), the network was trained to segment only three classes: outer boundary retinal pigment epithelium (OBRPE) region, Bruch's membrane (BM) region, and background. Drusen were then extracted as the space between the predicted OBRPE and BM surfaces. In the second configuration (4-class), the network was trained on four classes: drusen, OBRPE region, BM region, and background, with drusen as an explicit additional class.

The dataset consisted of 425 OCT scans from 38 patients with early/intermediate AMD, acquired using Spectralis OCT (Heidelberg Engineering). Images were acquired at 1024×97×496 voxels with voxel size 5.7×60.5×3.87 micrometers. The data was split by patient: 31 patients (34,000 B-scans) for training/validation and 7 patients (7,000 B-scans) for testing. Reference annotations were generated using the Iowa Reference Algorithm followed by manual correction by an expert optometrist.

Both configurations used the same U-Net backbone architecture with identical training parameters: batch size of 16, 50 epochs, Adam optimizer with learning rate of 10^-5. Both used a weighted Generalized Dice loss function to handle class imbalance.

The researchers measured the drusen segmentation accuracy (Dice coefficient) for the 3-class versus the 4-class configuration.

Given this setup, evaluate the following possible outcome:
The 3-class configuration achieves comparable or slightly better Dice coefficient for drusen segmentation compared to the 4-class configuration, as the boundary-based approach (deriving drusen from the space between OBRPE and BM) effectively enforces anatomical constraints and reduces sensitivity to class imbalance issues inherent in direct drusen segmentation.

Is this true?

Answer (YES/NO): NO